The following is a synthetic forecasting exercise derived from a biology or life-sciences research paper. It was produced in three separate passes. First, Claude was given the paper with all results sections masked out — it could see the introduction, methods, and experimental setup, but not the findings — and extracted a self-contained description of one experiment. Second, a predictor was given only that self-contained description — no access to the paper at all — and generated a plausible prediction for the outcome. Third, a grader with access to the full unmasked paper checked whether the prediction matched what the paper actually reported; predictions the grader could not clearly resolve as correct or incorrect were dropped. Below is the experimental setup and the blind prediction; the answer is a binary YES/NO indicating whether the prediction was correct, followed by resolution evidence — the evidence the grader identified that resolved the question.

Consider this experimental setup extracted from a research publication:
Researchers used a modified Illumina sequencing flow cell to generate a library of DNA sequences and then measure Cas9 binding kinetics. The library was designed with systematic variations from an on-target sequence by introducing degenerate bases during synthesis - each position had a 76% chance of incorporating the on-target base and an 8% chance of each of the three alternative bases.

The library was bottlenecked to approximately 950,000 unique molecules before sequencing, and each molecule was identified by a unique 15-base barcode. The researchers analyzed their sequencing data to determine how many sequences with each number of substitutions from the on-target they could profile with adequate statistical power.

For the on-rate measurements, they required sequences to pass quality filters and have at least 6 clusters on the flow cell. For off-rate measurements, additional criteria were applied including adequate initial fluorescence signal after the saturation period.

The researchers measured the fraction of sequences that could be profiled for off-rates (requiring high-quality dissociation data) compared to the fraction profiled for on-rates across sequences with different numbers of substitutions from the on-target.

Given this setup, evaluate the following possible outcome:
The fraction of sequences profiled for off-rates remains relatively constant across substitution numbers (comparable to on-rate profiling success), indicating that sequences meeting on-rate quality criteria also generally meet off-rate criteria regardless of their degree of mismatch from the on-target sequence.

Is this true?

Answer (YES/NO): NO